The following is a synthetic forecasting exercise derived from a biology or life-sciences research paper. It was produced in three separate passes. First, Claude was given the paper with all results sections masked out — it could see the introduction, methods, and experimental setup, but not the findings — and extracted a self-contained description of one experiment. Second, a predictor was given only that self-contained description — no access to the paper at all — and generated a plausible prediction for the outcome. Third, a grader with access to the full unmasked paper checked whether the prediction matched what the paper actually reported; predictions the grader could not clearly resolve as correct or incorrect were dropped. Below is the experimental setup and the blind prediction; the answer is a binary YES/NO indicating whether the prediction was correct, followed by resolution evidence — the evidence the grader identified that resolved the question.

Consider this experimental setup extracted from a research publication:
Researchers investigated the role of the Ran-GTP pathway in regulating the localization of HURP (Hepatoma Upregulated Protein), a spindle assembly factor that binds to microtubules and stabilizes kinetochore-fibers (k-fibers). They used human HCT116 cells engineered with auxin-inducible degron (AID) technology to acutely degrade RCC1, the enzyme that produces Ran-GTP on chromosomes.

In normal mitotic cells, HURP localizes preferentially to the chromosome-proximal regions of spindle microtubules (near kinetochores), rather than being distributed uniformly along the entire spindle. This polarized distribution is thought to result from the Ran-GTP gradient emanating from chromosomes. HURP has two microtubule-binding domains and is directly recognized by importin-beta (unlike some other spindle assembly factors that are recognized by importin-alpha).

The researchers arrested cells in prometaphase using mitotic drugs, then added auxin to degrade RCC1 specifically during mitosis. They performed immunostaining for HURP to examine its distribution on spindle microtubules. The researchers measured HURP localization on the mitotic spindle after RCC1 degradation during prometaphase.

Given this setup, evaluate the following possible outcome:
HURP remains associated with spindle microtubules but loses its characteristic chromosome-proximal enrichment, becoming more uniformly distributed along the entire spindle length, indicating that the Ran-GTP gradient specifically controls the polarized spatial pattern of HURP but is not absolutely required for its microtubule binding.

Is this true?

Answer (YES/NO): YES